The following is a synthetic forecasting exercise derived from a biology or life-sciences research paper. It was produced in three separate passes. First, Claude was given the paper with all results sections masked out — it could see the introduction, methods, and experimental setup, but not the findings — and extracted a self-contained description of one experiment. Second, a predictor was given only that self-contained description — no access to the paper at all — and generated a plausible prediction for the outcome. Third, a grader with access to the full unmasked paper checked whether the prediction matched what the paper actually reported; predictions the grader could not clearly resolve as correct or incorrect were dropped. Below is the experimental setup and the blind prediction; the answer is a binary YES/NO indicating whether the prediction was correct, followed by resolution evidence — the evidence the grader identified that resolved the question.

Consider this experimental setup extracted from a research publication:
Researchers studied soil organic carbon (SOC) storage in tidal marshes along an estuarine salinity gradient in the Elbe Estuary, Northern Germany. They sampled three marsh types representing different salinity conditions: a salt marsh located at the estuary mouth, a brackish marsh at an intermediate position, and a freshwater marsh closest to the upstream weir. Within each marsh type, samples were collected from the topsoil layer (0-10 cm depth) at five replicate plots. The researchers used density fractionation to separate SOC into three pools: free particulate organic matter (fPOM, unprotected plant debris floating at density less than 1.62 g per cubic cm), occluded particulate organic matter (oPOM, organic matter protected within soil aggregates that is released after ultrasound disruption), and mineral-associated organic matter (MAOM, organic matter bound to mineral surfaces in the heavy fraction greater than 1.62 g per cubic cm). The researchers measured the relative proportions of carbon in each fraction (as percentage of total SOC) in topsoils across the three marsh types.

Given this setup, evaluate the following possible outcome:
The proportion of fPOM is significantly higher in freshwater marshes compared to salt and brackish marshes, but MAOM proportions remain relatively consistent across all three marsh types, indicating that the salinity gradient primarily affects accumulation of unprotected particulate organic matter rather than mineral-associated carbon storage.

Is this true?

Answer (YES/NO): NO